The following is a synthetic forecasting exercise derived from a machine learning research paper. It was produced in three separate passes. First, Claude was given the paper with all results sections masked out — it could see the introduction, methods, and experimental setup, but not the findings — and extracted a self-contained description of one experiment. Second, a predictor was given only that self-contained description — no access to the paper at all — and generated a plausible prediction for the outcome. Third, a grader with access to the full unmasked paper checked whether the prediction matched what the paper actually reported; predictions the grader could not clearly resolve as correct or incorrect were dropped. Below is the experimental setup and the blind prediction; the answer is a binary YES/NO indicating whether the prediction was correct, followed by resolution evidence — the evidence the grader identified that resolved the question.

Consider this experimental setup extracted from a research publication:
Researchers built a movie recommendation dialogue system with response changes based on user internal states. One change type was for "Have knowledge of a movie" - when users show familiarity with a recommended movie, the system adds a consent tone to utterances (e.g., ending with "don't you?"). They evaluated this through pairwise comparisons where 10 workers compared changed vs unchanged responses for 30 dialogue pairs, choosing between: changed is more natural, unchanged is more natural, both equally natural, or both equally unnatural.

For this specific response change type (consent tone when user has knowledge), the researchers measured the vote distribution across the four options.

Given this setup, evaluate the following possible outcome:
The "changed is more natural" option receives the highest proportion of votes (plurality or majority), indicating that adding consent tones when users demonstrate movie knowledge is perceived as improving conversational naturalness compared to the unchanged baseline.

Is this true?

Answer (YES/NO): NO